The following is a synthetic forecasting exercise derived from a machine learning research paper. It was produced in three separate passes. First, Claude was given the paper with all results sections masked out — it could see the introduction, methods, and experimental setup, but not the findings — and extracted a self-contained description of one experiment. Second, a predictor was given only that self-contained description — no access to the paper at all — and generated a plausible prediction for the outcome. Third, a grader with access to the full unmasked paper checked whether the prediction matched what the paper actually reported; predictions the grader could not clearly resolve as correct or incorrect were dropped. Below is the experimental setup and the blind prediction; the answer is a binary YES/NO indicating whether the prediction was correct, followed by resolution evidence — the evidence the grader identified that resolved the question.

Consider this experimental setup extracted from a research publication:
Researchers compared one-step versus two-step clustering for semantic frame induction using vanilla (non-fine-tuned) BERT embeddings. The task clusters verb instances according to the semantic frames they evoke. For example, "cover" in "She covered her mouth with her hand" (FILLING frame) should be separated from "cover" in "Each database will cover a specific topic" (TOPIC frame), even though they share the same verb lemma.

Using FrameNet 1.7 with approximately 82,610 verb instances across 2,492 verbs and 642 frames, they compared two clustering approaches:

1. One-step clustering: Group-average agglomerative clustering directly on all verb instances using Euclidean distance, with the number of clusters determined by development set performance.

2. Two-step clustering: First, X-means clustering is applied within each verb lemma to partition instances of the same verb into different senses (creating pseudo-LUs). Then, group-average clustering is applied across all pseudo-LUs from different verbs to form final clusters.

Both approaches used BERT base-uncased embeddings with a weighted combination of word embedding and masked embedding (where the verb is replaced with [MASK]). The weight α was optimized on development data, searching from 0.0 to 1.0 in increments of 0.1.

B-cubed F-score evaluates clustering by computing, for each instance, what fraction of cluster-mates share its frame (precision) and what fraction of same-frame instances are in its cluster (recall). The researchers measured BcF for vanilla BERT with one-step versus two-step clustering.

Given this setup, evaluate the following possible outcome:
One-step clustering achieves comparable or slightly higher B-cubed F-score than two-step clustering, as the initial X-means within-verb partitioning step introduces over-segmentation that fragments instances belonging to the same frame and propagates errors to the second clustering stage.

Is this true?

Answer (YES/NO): NO